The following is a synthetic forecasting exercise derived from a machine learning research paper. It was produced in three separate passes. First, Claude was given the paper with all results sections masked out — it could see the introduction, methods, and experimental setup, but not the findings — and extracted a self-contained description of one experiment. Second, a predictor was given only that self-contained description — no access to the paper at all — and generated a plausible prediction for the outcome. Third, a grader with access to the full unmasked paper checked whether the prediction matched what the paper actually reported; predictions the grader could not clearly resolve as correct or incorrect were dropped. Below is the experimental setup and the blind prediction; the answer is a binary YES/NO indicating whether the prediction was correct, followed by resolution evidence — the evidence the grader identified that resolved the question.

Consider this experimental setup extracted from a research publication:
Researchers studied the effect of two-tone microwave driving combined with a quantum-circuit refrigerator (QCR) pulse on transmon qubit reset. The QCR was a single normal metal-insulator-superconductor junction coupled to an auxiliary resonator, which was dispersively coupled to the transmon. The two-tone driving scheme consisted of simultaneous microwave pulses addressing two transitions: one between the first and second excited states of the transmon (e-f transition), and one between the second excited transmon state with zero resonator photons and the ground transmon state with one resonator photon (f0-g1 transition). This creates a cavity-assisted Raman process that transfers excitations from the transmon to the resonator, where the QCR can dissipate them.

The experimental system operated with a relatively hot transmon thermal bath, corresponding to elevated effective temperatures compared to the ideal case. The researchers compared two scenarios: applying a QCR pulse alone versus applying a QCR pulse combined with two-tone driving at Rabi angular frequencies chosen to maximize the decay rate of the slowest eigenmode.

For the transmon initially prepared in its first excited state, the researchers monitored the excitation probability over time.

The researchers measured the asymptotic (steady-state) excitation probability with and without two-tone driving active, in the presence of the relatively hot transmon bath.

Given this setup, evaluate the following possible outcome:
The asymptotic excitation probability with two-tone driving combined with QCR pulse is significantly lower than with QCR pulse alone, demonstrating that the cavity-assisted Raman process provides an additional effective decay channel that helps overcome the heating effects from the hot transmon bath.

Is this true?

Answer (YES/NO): NO